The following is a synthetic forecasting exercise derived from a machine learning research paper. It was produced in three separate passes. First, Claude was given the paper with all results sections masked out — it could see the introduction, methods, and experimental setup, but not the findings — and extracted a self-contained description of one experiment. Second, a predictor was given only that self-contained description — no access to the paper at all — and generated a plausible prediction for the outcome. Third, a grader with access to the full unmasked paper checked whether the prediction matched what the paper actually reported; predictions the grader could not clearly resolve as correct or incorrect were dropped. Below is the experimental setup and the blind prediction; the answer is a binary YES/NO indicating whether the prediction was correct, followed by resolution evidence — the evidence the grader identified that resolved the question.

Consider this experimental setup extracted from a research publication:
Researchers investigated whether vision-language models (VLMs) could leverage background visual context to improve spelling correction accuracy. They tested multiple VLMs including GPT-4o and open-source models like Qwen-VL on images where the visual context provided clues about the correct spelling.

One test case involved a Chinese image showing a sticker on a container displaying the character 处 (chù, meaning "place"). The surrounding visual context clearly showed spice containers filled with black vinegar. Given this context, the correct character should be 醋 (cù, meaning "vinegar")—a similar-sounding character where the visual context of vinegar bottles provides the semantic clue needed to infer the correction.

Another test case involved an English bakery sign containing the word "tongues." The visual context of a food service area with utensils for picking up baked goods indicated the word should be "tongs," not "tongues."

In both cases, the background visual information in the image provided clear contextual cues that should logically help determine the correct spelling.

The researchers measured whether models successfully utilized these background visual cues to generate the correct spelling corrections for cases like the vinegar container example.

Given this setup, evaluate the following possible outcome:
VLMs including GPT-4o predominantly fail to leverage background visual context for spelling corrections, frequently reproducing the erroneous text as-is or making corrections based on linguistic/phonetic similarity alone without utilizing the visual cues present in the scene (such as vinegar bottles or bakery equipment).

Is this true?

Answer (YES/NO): YES